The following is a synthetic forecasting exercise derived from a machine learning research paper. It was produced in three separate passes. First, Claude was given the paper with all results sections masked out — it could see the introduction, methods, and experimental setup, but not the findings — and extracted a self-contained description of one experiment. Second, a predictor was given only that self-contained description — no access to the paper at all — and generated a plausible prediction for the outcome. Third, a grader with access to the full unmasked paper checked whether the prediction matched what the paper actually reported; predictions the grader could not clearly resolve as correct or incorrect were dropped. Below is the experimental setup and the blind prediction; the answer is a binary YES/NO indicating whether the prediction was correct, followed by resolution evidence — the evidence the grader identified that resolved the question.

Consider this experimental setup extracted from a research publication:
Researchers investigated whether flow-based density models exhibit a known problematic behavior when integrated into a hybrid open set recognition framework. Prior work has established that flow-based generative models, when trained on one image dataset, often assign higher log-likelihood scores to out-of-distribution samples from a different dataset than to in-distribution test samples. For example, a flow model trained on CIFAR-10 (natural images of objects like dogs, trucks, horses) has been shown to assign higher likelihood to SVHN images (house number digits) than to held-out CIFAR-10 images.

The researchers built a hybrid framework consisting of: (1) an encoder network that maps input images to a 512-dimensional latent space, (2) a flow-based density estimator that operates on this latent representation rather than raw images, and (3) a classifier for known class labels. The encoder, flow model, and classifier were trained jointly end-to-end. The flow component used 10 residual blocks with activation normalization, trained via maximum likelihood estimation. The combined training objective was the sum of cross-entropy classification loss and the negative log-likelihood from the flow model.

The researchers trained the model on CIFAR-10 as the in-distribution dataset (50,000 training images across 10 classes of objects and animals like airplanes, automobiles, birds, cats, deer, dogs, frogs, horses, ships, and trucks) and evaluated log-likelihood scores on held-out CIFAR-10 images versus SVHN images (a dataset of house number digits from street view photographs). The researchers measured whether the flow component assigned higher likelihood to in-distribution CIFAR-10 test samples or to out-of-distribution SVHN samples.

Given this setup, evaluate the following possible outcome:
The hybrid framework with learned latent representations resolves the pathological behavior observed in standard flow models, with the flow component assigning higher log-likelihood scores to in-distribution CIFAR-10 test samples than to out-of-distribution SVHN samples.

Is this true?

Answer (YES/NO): YES